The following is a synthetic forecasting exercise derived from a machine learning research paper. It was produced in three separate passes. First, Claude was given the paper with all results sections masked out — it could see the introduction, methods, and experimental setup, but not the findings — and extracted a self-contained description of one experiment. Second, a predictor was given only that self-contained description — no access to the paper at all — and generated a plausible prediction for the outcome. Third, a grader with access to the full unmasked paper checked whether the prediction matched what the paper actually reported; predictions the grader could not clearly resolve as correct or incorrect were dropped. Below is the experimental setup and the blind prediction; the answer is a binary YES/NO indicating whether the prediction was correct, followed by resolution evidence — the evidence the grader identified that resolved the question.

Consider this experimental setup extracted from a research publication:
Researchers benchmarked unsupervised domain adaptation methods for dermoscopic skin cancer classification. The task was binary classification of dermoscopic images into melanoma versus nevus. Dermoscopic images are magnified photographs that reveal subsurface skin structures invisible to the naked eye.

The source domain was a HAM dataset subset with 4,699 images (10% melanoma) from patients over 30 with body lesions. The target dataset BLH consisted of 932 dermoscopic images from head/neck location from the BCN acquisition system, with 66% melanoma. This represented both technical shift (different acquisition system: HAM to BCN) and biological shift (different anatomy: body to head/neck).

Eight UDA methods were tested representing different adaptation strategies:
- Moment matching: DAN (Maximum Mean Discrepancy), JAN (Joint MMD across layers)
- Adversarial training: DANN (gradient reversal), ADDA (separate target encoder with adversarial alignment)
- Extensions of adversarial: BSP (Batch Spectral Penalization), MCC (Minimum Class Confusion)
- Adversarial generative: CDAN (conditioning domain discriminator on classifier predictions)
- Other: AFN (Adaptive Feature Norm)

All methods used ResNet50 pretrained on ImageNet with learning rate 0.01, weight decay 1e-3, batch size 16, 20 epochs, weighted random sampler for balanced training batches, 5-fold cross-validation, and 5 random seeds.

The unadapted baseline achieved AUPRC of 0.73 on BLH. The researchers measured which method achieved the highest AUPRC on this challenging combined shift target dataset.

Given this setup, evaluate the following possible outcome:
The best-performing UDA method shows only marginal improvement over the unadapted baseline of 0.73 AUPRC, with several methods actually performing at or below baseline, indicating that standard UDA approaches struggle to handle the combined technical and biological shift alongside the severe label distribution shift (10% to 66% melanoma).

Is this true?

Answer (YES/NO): NO